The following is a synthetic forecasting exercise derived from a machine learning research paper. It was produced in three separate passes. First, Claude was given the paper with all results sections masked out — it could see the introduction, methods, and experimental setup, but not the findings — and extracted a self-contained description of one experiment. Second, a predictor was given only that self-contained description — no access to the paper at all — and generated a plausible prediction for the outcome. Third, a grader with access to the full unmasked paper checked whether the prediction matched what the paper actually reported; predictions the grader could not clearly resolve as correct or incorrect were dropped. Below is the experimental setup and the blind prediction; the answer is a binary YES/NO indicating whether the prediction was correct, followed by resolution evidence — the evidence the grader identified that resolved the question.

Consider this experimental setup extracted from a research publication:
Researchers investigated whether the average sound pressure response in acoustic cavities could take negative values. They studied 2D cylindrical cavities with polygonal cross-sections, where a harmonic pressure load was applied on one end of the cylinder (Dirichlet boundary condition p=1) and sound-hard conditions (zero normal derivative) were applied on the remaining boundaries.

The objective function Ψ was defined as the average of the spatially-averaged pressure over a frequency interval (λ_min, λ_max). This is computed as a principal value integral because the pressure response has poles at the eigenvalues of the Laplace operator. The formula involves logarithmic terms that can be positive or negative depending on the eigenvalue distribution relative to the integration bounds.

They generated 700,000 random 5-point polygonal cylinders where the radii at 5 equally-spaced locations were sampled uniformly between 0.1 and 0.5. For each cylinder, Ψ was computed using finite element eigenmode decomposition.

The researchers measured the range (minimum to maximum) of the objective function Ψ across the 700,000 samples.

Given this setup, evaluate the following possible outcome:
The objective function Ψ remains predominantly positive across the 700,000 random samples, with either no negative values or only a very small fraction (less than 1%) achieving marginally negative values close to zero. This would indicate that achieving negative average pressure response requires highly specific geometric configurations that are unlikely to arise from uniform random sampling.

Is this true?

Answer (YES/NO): NO